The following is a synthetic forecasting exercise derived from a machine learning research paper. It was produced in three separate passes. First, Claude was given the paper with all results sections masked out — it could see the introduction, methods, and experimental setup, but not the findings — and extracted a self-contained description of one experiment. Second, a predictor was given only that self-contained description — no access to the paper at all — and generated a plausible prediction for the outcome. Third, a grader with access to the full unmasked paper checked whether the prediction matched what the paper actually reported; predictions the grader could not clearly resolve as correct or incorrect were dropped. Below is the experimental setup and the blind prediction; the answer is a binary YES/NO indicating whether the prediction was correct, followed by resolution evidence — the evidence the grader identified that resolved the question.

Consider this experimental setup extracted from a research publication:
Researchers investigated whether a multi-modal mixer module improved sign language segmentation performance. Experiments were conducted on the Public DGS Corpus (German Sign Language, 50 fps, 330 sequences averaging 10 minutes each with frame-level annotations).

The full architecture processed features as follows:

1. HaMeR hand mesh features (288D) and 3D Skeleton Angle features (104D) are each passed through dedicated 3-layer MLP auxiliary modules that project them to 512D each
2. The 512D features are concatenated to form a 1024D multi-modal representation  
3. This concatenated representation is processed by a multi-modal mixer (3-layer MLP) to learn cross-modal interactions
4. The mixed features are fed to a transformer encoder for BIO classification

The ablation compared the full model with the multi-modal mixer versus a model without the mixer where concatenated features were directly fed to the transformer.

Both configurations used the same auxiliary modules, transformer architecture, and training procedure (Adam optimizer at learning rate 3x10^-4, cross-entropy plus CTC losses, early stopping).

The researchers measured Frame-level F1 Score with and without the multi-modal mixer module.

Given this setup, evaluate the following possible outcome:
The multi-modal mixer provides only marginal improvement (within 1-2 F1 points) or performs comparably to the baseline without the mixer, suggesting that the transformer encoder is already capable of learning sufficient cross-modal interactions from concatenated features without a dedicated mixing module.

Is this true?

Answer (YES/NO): YES